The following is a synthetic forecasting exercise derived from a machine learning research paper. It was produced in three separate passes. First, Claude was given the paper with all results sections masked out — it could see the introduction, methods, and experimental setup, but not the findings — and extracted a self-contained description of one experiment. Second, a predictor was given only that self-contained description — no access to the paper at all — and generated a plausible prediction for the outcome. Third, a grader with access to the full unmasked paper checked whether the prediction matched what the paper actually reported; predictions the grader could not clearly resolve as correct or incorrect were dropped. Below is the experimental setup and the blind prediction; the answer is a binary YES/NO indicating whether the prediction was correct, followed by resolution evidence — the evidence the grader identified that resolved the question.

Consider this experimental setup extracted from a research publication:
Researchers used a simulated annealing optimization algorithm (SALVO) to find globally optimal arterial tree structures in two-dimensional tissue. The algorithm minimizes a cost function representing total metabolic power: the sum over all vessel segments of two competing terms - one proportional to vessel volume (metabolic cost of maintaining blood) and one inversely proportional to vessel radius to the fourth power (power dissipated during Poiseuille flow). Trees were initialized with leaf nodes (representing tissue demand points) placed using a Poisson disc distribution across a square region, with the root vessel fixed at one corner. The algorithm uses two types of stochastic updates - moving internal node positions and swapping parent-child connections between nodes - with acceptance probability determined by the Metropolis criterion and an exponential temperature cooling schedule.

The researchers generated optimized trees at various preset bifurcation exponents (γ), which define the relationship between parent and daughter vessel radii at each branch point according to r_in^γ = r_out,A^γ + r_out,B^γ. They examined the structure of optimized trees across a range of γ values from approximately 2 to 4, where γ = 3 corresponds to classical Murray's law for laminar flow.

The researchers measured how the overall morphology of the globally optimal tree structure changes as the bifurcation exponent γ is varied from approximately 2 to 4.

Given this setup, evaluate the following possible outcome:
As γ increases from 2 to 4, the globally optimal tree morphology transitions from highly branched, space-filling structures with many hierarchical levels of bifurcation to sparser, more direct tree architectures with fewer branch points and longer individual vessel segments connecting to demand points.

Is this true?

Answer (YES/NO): NO